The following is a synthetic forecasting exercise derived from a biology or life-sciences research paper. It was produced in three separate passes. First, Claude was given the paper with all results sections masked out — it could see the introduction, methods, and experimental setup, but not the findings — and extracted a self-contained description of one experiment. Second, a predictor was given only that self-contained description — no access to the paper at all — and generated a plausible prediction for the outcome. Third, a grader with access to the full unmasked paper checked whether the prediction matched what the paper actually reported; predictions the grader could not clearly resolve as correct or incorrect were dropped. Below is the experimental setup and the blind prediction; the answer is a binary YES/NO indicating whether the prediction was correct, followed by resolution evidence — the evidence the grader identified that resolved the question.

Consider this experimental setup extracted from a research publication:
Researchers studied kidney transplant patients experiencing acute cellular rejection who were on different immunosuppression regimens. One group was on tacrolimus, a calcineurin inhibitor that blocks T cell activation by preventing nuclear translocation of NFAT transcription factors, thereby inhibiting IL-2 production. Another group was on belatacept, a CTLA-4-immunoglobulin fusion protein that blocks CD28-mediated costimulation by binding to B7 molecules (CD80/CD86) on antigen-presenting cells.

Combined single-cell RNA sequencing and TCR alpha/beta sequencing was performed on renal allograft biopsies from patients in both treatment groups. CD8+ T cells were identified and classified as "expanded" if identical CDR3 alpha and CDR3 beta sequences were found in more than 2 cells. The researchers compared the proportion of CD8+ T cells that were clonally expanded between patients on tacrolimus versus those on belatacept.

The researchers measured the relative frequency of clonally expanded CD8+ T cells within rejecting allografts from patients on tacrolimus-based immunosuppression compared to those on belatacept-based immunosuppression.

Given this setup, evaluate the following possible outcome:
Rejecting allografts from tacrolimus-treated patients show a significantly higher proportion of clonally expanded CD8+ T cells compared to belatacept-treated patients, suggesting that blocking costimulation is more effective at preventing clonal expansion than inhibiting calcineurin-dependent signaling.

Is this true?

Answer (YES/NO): NO